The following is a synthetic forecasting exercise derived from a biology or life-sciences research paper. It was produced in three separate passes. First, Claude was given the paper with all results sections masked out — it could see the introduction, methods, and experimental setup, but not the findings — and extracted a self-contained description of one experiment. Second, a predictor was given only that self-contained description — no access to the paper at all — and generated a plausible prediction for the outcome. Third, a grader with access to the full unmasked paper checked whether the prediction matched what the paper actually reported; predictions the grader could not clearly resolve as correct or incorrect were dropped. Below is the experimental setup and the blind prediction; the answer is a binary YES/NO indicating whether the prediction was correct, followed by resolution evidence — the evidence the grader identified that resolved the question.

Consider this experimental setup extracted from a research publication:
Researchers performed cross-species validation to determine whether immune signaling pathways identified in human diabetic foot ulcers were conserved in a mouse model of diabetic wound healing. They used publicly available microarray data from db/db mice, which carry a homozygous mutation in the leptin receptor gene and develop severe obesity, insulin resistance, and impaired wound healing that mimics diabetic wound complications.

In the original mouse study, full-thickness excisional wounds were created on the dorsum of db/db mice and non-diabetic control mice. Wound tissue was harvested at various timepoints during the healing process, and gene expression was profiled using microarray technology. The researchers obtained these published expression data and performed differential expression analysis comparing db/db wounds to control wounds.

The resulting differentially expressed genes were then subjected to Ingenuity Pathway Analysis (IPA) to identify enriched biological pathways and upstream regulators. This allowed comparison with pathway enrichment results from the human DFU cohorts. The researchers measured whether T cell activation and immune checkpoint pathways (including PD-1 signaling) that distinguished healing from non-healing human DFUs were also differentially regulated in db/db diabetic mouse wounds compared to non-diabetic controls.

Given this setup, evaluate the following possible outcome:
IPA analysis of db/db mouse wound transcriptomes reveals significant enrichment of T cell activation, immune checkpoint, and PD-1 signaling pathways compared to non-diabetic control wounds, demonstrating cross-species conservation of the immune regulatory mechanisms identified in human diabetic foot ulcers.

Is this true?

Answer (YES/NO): NO